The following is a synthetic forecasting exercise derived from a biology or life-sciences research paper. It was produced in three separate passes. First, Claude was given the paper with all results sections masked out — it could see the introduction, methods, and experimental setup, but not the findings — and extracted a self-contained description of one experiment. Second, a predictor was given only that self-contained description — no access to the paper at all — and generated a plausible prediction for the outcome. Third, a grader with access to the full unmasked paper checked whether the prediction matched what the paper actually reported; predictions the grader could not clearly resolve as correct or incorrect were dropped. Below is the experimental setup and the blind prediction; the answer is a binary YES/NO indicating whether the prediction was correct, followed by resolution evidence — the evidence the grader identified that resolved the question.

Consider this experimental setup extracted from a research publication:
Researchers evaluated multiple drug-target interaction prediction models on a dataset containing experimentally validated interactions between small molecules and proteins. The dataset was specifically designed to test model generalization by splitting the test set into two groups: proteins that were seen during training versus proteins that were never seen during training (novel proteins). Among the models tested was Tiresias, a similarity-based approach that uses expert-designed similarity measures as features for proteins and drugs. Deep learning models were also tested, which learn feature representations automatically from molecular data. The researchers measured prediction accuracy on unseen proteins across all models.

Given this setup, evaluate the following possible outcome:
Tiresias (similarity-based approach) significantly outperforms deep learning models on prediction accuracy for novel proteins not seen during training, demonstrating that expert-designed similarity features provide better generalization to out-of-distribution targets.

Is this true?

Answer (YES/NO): NO